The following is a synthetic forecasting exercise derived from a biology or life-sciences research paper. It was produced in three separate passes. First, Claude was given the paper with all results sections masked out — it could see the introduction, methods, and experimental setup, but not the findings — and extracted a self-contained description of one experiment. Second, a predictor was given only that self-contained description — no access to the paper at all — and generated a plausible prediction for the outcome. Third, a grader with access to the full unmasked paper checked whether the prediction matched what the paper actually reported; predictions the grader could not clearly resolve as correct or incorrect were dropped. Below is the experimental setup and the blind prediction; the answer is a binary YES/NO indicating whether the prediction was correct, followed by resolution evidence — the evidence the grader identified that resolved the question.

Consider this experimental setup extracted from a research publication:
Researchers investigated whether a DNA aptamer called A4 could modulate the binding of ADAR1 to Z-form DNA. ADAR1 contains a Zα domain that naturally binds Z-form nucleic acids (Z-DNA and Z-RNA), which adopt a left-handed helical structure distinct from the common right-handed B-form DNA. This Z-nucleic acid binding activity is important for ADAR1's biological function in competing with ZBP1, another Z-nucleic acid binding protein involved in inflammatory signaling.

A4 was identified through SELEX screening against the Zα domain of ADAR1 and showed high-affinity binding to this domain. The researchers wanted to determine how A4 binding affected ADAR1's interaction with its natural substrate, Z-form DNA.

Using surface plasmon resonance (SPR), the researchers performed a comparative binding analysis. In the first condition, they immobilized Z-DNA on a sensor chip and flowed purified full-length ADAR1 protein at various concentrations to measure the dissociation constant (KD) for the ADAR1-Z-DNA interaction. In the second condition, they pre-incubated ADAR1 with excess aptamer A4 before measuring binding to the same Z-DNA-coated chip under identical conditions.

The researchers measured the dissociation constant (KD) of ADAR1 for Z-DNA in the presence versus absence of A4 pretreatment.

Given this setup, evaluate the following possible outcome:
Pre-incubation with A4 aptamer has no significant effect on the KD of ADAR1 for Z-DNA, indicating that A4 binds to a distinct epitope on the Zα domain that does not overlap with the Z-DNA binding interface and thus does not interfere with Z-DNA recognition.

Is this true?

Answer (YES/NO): NO